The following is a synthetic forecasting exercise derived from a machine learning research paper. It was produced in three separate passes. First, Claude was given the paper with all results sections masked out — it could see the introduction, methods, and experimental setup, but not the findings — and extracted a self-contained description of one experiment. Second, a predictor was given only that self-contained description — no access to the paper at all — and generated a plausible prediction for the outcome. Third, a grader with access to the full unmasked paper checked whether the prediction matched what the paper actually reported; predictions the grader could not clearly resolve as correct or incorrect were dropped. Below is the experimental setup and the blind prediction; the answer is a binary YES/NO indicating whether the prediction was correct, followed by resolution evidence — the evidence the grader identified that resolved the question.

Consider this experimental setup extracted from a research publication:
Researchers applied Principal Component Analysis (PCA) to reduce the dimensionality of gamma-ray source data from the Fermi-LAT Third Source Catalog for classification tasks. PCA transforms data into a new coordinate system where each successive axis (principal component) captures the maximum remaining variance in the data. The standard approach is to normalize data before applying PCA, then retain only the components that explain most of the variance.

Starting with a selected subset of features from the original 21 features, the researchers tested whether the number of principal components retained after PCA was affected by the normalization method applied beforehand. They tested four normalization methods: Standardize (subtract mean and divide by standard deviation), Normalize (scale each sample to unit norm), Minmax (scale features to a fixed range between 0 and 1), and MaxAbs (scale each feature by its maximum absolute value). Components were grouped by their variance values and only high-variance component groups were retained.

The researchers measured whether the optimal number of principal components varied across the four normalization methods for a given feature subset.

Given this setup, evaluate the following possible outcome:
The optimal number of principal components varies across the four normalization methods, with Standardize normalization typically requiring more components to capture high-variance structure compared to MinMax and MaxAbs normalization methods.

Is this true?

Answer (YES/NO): NO